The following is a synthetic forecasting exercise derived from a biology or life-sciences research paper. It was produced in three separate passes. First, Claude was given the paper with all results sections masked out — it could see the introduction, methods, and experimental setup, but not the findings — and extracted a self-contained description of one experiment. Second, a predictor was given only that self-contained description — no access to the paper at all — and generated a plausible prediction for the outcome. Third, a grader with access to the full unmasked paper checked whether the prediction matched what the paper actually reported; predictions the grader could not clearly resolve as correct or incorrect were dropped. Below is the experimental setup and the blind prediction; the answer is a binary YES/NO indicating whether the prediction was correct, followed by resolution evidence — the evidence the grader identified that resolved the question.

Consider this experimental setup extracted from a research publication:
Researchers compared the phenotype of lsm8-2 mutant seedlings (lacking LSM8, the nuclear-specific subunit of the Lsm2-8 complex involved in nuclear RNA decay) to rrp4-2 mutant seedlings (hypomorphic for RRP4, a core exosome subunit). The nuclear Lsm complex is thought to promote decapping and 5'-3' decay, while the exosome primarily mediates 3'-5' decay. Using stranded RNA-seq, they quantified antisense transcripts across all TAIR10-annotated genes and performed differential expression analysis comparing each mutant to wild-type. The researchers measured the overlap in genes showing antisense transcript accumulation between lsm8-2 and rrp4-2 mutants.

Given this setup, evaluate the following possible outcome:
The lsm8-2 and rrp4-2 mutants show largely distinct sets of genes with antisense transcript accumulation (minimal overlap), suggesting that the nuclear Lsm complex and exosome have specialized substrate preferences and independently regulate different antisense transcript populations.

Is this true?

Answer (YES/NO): NO